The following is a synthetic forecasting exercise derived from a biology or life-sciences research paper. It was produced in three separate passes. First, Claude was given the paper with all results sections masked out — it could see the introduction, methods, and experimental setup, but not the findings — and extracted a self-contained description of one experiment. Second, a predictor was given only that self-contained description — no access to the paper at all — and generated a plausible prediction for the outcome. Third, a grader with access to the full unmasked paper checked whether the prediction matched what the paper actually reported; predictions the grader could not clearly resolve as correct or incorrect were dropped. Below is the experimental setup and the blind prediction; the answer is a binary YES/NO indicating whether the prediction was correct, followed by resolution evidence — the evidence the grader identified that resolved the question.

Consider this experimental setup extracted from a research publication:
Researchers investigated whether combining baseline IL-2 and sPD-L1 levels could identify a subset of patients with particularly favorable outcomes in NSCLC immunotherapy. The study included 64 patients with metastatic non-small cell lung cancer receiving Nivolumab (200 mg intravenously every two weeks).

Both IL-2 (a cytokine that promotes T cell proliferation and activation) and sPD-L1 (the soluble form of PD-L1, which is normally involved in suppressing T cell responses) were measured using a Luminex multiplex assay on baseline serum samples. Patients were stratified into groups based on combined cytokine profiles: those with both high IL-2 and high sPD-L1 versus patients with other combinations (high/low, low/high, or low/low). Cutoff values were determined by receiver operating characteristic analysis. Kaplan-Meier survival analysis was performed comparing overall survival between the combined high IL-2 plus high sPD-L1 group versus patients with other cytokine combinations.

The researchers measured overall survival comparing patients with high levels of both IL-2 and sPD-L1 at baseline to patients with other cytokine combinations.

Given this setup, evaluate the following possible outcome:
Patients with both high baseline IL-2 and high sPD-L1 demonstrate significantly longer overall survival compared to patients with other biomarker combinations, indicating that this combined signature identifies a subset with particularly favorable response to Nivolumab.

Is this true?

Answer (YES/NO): YES